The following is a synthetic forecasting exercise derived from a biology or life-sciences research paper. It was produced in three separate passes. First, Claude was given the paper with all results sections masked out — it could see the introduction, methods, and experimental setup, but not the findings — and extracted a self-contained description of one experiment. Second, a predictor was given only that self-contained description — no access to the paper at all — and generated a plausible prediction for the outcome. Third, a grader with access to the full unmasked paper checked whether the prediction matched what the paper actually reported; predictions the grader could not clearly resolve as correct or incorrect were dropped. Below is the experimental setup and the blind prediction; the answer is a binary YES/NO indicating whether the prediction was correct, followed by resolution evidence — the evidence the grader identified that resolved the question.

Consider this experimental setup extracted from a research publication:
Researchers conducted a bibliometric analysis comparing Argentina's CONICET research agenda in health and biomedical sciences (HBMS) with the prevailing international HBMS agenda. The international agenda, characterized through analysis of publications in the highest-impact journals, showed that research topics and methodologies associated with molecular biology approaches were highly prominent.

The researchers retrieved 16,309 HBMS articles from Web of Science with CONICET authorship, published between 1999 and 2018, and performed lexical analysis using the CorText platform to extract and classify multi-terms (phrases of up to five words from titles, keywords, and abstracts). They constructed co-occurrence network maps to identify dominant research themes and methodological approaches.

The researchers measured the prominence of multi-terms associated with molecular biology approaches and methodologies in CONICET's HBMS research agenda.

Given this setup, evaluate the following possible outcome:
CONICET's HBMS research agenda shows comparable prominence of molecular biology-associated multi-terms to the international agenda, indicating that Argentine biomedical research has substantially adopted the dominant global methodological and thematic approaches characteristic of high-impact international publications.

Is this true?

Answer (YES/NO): NO